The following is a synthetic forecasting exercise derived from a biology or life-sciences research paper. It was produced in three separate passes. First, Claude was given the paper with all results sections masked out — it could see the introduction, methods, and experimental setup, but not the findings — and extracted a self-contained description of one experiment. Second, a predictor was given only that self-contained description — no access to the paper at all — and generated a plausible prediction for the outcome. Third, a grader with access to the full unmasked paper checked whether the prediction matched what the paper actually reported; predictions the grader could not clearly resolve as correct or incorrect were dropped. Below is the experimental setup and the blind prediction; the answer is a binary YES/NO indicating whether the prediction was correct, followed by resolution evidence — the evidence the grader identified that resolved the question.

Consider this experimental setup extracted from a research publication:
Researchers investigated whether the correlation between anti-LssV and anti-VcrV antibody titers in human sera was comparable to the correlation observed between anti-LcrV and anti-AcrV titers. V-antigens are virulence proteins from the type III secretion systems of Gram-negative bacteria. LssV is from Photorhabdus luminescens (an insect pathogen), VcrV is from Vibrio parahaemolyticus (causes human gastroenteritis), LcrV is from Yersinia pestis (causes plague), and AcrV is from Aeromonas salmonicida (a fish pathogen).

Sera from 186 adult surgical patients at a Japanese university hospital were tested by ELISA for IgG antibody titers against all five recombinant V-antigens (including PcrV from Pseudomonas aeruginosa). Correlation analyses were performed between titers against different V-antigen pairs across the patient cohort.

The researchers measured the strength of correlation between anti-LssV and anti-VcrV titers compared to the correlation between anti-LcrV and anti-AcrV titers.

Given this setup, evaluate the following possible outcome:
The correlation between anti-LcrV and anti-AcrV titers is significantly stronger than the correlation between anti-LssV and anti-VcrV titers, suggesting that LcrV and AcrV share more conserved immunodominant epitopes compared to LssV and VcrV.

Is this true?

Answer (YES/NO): YES